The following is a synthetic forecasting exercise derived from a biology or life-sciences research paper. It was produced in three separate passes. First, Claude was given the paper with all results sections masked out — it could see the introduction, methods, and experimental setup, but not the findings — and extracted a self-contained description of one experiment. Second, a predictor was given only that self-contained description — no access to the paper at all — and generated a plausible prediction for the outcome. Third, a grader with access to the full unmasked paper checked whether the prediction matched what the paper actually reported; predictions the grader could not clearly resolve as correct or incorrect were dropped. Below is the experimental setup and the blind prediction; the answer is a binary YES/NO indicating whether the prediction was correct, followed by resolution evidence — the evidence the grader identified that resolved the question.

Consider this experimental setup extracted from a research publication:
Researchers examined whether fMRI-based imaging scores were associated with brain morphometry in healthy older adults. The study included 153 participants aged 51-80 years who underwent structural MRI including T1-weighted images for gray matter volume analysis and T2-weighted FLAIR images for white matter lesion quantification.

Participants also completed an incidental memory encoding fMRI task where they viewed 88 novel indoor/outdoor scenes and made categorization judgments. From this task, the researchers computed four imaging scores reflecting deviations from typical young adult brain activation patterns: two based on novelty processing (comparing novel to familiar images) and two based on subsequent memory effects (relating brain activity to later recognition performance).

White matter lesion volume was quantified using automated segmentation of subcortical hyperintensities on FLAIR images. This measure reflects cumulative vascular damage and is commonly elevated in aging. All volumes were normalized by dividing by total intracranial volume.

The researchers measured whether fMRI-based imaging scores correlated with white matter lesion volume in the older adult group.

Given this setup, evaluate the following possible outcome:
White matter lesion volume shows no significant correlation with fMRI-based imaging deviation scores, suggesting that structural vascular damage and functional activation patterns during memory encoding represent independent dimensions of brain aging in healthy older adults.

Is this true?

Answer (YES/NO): YES